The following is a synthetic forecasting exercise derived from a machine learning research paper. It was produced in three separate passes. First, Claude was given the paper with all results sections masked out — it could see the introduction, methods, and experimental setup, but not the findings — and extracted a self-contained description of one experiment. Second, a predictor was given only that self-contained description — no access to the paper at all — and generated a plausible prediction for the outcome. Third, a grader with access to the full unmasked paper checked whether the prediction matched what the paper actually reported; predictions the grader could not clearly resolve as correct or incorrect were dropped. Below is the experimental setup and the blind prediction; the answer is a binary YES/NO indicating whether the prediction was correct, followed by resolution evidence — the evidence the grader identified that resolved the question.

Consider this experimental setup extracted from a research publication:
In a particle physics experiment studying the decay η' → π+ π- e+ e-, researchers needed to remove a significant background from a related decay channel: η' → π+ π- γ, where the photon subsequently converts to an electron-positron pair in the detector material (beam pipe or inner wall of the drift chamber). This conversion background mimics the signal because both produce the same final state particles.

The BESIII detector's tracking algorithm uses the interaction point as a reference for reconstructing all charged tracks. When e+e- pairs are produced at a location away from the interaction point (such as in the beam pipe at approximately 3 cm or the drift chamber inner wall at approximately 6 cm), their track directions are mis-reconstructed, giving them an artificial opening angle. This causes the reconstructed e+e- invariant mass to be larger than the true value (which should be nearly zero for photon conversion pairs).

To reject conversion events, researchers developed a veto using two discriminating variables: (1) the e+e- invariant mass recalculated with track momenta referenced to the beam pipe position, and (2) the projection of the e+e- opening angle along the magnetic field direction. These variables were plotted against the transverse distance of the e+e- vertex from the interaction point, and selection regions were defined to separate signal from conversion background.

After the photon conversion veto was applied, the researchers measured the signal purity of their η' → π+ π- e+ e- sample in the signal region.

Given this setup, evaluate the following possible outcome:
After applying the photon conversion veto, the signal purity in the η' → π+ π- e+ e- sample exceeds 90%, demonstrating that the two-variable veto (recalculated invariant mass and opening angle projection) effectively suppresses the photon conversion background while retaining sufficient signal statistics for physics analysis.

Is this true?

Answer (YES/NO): YES